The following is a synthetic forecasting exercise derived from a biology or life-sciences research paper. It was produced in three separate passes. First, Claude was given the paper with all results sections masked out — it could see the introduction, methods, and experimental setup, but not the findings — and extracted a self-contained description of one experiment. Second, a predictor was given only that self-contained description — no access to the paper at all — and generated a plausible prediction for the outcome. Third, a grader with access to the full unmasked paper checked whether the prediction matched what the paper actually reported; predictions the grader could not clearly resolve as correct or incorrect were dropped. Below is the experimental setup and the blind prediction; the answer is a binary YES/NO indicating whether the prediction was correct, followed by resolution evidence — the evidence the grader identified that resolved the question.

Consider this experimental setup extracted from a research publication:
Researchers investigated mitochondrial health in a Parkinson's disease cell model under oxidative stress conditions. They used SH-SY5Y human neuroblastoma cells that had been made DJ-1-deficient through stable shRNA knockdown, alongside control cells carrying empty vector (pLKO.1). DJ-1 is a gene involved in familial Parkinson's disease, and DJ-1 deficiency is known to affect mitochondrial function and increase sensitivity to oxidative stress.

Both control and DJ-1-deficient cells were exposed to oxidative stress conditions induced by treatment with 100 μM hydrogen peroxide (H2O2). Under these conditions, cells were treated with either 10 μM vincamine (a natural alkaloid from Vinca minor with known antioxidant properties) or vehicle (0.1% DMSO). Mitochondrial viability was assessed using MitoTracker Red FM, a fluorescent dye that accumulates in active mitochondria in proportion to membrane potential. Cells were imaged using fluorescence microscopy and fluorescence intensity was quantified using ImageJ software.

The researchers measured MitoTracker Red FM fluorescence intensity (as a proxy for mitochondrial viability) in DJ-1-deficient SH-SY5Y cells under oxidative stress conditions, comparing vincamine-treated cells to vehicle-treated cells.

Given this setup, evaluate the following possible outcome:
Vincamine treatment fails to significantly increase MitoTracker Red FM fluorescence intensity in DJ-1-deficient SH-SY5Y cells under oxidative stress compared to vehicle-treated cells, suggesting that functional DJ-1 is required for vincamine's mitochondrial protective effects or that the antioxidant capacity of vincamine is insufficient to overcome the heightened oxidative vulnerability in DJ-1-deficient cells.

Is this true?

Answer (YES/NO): NO